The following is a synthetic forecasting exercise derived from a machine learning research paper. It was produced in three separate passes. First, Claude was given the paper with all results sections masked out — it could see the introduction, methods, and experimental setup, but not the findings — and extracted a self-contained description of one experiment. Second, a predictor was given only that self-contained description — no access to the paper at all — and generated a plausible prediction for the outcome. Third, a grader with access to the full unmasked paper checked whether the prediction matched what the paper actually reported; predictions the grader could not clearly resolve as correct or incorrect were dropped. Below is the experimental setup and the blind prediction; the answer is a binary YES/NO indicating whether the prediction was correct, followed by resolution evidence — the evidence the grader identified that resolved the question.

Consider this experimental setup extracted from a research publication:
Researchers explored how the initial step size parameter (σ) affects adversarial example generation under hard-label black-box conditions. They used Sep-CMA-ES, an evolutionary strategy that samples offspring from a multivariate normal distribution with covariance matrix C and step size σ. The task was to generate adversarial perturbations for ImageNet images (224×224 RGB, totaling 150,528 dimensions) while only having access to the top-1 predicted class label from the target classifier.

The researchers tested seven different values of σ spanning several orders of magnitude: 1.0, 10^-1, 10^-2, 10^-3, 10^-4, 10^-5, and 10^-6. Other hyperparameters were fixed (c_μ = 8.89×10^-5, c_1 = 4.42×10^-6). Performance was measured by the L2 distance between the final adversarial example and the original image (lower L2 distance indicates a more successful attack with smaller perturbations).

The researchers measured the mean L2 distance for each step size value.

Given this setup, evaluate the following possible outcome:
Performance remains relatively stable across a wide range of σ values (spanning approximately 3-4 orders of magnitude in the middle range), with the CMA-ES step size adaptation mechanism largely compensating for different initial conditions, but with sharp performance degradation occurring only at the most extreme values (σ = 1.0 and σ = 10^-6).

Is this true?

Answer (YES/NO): NO